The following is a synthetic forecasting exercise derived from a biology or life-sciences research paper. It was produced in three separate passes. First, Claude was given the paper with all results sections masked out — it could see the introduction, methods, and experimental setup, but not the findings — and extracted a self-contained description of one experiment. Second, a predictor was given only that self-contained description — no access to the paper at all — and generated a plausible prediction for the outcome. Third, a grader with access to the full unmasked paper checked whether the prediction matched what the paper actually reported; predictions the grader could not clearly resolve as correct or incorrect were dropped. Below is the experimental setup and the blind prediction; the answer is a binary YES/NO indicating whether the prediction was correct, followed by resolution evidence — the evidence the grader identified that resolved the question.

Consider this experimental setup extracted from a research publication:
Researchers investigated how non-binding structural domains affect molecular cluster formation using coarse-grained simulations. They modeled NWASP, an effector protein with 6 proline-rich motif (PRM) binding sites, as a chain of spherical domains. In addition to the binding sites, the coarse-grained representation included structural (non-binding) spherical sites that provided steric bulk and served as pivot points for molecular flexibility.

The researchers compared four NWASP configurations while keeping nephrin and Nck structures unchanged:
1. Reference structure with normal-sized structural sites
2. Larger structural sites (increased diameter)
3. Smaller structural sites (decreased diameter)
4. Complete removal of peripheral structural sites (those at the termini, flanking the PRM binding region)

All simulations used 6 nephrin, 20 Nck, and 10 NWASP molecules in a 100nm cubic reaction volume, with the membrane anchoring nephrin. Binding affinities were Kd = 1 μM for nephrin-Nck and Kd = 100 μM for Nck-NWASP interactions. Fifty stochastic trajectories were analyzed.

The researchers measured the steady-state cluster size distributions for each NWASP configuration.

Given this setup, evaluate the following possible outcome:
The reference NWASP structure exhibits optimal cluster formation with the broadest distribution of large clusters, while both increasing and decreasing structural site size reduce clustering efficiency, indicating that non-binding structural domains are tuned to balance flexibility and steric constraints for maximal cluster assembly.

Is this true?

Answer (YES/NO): NO